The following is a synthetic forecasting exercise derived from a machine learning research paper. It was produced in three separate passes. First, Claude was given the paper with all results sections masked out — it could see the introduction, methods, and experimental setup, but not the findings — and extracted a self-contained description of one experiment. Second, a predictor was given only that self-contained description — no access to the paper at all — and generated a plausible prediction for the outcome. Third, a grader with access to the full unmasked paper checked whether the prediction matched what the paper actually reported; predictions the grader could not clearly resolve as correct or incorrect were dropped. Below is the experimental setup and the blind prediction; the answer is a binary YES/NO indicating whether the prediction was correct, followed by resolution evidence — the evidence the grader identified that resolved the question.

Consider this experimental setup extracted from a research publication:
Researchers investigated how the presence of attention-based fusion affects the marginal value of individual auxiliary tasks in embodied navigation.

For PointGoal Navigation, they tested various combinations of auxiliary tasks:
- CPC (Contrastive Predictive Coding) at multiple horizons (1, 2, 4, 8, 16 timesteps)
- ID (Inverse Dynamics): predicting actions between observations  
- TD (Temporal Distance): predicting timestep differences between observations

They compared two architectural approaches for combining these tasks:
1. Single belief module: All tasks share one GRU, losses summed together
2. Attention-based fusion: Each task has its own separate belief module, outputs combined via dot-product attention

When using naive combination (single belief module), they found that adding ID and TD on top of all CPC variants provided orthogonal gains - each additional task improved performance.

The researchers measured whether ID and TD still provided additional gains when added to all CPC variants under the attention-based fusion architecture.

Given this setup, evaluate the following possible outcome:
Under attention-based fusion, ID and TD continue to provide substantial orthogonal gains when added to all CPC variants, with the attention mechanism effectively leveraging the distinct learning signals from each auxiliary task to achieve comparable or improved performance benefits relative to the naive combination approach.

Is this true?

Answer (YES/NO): NO